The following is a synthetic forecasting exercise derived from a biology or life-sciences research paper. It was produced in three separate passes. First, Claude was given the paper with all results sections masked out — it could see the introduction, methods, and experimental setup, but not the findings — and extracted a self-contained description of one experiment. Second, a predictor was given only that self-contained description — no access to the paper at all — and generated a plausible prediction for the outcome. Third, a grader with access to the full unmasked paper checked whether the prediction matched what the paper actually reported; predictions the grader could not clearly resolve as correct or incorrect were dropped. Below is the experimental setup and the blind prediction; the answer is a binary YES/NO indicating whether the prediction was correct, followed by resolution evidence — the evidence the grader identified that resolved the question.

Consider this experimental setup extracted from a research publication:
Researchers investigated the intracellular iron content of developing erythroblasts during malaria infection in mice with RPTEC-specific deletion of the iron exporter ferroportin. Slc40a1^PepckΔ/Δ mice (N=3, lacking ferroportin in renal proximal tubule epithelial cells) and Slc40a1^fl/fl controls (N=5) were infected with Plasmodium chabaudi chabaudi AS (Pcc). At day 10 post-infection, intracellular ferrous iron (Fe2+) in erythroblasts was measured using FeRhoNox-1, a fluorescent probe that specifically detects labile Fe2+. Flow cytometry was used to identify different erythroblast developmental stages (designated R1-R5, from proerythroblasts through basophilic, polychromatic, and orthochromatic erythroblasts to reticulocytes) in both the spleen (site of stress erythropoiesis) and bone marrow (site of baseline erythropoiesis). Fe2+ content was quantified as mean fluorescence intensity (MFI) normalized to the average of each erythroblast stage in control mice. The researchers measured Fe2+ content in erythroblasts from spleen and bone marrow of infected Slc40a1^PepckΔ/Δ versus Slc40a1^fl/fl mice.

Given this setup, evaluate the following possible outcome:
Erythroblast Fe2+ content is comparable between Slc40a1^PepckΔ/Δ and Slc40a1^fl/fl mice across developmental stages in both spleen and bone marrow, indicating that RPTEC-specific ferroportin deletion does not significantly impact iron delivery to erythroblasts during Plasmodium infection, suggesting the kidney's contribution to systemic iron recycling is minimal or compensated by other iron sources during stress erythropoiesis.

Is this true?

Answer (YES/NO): NO